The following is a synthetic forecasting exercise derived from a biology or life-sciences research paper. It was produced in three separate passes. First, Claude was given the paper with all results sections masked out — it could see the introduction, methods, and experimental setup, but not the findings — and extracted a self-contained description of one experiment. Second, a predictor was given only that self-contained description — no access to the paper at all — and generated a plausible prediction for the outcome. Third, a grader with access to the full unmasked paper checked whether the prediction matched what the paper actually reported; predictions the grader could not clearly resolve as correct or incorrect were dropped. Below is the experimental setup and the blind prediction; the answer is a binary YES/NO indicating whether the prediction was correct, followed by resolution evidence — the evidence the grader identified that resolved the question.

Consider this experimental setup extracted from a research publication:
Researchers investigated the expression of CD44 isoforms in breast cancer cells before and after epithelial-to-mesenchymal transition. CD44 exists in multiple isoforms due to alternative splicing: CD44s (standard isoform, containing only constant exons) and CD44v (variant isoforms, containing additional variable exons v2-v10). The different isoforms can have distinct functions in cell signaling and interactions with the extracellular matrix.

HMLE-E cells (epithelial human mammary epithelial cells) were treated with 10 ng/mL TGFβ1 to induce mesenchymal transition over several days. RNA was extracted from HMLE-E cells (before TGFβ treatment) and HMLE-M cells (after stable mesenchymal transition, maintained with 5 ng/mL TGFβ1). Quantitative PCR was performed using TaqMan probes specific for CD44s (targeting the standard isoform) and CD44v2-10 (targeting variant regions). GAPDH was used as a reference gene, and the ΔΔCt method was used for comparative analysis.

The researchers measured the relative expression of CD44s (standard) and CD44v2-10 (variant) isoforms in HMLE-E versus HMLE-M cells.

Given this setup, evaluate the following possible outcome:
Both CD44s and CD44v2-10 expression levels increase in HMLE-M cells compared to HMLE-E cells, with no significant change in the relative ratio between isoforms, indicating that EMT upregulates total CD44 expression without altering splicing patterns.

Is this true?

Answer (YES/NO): NO